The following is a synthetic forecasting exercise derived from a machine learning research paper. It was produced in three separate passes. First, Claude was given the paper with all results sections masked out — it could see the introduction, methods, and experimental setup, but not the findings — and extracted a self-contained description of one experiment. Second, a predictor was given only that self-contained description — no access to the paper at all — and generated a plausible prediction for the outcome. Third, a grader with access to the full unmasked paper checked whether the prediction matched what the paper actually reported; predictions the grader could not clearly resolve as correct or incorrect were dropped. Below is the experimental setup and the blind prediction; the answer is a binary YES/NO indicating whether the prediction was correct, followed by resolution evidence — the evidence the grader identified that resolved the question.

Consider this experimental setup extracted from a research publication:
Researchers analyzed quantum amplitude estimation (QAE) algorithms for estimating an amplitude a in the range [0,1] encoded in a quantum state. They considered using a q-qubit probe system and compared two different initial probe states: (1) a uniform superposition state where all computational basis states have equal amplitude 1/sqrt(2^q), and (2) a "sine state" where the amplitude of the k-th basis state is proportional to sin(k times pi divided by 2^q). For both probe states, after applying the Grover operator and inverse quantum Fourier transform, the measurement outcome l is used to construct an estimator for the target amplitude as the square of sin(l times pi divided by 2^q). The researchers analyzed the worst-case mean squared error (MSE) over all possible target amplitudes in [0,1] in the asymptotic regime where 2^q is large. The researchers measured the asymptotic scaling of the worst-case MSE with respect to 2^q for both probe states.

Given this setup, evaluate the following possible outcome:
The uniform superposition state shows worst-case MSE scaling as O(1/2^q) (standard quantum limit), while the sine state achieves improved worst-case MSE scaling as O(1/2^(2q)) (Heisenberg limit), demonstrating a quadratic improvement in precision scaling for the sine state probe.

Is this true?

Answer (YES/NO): YES